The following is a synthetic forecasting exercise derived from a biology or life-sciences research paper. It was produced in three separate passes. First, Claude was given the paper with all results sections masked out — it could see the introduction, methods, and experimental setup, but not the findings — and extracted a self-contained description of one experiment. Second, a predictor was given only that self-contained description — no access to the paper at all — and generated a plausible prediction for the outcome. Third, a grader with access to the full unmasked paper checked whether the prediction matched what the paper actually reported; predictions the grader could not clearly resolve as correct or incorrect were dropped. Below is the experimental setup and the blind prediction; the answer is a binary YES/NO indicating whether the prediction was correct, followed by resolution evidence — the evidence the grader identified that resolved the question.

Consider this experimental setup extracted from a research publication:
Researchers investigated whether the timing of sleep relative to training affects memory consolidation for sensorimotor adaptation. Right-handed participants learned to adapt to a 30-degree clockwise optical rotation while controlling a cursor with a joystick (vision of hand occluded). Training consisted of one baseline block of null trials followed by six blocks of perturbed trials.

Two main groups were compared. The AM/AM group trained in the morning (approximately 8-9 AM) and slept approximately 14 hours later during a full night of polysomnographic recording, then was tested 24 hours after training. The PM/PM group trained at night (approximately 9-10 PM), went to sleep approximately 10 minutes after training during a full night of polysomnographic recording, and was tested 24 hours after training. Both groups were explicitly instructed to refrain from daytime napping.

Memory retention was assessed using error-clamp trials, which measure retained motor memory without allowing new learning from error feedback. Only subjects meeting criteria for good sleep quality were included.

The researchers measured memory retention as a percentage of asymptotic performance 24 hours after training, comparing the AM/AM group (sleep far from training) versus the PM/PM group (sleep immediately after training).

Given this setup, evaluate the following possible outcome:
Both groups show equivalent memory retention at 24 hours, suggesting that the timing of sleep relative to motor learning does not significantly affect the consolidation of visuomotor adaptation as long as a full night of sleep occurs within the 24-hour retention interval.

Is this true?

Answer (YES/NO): NO